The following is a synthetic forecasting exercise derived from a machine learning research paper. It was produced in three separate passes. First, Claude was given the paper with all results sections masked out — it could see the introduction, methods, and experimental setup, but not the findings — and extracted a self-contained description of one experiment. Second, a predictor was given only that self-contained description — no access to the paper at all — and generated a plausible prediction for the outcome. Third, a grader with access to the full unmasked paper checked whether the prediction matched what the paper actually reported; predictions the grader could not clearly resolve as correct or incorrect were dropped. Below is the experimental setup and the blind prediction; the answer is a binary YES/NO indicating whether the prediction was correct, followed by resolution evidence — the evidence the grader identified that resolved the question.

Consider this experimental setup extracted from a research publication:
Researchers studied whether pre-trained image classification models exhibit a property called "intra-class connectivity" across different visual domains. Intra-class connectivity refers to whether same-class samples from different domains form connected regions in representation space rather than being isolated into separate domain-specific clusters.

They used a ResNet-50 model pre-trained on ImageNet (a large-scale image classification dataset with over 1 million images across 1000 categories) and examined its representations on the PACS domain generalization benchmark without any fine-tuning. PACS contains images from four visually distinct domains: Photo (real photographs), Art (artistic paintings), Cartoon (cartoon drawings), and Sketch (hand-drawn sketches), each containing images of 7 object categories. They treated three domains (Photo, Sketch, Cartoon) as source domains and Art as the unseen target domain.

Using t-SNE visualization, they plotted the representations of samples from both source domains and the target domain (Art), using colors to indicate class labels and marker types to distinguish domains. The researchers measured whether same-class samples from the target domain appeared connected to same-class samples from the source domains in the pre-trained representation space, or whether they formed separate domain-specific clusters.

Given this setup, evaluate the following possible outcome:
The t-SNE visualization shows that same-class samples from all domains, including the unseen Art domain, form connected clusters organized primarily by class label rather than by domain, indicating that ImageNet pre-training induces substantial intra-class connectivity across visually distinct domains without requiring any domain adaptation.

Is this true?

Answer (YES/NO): NO